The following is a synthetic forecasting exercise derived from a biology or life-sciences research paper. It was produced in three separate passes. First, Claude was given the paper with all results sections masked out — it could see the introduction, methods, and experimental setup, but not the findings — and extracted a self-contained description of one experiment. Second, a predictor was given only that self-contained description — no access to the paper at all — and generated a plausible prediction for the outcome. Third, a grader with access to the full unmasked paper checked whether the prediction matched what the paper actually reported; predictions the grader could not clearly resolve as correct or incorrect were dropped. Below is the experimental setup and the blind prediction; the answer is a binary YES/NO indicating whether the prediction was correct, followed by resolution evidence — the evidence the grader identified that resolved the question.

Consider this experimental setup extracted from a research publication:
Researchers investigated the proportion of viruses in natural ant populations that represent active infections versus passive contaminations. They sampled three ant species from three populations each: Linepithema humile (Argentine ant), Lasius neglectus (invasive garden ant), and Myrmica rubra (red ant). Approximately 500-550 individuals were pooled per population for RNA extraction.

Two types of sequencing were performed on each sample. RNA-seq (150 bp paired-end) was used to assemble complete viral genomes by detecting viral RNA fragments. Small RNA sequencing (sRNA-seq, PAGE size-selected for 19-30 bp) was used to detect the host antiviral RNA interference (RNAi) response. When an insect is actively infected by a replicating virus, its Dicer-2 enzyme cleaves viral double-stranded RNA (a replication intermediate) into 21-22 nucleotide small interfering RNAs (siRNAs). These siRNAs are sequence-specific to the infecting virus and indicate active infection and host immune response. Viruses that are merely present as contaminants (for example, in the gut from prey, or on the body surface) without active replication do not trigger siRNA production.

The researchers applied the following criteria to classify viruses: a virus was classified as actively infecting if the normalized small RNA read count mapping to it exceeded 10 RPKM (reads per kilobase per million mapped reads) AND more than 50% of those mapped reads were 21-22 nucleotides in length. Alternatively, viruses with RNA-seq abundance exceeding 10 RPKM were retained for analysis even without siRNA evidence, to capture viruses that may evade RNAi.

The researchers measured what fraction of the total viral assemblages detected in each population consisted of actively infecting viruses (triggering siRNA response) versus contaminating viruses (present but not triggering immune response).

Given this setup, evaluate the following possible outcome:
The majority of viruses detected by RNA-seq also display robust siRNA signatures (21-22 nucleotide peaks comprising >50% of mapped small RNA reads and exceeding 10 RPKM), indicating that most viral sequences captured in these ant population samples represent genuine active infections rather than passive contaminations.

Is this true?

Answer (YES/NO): NO